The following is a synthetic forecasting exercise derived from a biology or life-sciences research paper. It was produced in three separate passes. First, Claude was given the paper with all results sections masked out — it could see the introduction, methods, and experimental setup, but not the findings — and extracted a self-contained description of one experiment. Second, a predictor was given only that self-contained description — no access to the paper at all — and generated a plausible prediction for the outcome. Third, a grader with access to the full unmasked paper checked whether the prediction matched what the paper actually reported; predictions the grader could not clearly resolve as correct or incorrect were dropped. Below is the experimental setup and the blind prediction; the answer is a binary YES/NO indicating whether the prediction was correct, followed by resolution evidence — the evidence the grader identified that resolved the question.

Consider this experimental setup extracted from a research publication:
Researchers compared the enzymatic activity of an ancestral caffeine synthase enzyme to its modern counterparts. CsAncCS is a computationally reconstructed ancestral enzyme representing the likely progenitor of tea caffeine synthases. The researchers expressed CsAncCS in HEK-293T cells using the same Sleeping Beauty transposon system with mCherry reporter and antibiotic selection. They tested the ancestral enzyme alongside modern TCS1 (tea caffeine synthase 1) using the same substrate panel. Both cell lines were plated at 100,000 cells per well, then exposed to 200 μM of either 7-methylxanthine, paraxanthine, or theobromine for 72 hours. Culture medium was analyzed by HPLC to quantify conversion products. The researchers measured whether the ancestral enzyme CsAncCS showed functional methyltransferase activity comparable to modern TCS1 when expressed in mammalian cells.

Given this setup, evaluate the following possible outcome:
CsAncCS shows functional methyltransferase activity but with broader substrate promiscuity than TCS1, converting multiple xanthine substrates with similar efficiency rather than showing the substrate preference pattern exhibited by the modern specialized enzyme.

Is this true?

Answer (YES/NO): NO